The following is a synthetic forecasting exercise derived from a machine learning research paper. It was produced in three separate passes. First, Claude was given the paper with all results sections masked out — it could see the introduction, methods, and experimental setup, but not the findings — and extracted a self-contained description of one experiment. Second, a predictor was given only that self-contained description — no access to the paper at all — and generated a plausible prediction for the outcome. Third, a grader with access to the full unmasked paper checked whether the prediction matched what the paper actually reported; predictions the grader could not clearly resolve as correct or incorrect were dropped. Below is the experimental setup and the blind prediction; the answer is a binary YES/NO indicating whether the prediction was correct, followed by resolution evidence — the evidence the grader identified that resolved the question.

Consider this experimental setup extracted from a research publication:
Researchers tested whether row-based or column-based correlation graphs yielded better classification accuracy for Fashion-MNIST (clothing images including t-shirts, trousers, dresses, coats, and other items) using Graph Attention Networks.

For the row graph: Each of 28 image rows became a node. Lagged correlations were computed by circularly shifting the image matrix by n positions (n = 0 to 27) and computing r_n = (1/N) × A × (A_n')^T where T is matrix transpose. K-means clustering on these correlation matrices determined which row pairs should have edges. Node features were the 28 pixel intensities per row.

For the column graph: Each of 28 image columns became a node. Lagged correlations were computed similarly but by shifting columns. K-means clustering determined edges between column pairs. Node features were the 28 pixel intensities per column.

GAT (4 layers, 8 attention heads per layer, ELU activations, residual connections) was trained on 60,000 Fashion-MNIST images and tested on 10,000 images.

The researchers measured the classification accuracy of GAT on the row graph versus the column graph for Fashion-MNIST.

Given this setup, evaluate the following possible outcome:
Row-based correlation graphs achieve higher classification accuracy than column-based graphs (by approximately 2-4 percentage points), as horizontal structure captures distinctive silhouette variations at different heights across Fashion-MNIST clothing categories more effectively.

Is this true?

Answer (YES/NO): NO